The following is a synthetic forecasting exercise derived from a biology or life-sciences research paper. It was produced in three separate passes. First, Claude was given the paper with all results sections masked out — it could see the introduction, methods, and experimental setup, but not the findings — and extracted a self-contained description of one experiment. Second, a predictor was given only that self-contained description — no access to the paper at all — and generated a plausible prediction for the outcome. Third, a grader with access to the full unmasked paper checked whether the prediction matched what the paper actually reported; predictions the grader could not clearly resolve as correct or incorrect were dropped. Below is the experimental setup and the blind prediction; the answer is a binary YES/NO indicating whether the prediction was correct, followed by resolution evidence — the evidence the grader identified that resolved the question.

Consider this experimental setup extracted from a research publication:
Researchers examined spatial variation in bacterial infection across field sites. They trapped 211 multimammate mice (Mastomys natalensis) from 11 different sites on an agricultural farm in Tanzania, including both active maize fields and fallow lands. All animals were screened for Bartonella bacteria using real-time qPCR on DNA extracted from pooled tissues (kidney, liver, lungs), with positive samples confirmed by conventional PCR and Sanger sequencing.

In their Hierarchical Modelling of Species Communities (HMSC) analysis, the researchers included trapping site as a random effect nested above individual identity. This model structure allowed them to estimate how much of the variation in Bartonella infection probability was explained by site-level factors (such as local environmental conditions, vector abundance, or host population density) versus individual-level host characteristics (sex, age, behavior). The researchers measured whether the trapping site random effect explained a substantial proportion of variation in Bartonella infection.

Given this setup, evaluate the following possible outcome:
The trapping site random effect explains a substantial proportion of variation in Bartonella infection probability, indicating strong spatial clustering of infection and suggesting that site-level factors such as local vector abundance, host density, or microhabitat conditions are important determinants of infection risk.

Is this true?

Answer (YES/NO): NO